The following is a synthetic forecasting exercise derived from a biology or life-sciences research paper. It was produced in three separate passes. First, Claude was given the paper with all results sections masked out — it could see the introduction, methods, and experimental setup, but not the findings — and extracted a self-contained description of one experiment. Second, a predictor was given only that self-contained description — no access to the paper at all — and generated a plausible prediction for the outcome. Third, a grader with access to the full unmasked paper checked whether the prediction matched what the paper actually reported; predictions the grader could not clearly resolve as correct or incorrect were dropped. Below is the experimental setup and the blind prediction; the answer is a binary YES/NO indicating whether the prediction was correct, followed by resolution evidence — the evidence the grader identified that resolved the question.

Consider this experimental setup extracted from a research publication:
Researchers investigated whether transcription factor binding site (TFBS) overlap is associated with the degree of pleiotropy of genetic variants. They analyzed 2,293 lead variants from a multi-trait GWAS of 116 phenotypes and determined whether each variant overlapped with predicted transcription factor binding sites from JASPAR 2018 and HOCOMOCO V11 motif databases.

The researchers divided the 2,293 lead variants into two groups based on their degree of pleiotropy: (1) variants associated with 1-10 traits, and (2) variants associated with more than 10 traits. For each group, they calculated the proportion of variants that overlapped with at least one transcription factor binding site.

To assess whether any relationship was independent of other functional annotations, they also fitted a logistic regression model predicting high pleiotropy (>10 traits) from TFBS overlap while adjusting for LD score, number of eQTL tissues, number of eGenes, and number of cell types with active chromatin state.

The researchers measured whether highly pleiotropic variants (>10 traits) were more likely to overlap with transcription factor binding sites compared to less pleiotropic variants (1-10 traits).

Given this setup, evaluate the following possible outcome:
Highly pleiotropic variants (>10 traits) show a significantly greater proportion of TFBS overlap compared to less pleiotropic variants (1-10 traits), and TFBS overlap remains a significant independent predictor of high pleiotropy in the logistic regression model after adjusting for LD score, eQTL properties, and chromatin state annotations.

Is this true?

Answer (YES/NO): YES